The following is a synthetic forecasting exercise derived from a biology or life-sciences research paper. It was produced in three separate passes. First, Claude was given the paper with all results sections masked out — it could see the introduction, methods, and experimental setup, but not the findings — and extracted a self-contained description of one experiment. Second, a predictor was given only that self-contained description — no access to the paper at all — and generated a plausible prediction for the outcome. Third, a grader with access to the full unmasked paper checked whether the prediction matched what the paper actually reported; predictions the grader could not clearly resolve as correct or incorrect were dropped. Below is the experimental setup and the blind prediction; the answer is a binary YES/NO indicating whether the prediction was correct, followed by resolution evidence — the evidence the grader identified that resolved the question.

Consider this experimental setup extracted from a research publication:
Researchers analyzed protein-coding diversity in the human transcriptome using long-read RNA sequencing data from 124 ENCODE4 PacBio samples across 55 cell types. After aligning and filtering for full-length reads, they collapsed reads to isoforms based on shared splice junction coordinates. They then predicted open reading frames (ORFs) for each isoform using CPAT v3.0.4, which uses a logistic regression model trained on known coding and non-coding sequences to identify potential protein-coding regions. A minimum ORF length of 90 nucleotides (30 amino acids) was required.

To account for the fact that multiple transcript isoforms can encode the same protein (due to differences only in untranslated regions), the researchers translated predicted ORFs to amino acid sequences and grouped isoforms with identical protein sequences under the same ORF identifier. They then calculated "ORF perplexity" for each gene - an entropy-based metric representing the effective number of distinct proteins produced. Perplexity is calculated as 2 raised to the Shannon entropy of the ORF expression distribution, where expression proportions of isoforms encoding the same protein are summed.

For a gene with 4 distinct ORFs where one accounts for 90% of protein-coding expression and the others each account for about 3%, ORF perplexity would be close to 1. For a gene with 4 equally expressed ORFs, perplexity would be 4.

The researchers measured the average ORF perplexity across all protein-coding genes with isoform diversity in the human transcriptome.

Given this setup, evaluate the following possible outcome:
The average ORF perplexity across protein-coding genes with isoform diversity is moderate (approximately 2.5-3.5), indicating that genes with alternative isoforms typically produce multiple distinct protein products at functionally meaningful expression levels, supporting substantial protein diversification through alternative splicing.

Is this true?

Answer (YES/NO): NO